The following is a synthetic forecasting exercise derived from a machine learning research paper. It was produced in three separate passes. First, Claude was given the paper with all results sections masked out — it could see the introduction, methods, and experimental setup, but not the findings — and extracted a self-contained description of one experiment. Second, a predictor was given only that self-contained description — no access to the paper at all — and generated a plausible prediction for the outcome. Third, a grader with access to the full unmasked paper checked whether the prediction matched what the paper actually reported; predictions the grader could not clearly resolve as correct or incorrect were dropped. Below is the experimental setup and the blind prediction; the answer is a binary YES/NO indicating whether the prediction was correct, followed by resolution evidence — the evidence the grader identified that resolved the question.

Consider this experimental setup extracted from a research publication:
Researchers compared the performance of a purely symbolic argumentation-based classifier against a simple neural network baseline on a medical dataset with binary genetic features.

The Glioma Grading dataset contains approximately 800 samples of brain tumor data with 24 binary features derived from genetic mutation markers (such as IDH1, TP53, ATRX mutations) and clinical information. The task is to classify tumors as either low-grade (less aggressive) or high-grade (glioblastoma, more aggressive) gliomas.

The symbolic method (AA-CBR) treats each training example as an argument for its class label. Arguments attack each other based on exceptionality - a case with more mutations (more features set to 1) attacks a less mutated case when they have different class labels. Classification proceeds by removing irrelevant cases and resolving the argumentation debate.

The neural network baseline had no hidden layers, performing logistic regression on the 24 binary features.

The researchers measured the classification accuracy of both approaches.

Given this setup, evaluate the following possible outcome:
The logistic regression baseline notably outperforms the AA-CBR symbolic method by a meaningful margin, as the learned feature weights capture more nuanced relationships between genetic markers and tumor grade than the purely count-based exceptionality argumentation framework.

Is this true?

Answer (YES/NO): YES